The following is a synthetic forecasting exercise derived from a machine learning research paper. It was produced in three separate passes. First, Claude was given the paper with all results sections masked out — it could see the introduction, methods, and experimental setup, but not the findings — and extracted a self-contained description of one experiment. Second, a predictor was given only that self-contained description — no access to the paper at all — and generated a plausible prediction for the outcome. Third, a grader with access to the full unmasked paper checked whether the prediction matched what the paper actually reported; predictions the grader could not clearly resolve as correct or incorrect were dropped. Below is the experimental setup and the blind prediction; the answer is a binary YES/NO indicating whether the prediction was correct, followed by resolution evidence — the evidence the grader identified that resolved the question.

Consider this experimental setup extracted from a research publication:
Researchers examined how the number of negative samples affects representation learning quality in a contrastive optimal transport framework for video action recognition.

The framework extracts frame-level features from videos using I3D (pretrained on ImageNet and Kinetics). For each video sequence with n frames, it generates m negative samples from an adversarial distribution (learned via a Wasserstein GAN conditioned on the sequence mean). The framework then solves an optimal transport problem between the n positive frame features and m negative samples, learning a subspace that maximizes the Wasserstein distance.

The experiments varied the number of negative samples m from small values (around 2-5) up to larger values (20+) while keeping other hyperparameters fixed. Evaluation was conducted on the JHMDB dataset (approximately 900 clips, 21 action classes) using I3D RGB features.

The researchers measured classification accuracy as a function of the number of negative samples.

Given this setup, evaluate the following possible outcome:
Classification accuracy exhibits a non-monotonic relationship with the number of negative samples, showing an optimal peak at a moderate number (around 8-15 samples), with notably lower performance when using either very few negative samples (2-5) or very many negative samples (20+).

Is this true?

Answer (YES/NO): NO